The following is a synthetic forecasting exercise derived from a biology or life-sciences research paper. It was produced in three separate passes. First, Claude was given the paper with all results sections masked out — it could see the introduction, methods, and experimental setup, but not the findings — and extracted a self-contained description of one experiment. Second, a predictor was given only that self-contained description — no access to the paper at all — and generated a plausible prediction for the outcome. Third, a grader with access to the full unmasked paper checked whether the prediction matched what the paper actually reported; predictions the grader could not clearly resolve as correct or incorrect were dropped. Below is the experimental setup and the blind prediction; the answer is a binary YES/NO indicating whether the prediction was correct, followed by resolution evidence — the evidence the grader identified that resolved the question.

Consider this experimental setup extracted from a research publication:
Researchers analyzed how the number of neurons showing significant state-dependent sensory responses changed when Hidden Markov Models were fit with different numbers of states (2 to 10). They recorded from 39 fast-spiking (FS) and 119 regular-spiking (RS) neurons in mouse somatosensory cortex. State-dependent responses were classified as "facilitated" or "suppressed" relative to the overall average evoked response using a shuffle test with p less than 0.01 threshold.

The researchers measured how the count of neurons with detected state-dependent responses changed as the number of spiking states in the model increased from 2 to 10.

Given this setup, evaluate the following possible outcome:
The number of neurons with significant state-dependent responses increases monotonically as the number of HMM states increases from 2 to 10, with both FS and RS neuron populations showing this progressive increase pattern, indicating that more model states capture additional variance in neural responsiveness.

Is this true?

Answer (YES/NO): NO